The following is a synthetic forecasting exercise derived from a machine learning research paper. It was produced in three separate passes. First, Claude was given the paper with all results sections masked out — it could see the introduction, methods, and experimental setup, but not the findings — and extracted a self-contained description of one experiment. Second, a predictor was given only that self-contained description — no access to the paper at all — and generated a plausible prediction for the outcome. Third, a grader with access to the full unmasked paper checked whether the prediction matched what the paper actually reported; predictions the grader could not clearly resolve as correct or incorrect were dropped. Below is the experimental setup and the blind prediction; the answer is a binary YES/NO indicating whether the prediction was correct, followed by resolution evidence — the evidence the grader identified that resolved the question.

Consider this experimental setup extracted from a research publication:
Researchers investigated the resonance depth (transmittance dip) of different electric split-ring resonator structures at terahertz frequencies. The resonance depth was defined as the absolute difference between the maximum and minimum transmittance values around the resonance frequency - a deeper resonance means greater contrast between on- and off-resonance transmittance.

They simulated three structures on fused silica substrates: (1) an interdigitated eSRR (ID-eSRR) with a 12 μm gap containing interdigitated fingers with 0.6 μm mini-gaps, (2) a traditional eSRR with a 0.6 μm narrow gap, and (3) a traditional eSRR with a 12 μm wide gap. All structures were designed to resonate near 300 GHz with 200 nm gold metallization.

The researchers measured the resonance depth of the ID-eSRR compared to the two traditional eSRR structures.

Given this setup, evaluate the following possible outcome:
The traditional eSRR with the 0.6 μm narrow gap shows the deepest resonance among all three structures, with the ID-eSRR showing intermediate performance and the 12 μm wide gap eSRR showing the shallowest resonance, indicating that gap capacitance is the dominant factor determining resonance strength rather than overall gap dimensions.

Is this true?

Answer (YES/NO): NO